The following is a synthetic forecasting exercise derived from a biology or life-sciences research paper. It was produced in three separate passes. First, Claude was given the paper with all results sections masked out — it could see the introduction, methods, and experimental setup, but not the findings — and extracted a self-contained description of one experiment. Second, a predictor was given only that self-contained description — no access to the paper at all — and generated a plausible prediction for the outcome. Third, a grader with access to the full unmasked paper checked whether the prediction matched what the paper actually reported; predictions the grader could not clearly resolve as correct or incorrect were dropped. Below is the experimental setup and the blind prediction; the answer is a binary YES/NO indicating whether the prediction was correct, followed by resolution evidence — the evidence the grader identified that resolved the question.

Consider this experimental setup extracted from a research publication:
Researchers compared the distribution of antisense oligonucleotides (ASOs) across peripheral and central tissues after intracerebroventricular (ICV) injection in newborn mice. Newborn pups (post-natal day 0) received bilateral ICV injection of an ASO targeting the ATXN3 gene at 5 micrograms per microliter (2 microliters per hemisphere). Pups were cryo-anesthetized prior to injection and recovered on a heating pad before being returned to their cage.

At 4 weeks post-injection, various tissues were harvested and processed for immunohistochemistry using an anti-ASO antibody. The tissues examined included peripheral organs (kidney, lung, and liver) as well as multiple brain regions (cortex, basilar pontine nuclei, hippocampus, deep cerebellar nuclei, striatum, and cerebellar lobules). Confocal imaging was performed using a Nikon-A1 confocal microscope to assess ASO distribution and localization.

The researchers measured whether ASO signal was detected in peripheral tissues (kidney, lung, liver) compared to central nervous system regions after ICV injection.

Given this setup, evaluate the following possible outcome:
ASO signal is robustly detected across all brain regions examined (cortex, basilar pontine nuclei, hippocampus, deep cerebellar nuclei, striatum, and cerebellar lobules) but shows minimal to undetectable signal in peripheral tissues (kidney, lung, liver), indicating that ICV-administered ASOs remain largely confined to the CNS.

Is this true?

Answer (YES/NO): YES